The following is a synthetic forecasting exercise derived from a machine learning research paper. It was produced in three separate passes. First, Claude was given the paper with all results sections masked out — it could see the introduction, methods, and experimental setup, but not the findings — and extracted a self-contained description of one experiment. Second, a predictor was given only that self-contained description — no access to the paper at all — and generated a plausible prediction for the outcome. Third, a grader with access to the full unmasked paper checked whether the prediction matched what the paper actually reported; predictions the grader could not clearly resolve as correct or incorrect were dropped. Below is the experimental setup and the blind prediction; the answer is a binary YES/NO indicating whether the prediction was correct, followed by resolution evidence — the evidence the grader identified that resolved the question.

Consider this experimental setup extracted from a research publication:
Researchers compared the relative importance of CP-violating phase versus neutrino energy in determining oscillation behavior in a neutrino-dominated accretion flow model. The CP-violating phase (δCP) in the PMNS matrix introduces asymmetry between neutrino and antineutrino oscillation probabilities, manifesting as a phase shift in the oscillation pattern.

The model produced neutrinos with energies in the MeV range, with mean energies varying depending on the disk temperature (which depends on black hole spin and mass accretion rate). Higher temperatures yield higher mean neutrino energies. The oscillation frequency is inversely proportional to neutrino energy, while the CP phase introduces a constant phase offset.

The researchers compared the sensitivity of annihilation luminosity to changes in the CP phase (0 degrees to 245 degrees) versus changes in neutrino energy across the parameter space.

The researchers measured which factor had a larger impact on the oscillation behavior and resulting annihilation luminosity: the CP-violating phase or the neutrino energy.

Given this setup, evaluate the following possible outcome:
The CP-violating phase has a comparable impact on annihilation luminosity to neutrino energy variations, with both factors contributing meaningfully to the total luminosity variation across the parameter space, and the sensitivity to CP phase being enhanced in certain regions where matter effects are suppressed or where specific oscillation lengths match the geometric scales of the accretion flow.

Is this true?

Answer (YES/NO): NO